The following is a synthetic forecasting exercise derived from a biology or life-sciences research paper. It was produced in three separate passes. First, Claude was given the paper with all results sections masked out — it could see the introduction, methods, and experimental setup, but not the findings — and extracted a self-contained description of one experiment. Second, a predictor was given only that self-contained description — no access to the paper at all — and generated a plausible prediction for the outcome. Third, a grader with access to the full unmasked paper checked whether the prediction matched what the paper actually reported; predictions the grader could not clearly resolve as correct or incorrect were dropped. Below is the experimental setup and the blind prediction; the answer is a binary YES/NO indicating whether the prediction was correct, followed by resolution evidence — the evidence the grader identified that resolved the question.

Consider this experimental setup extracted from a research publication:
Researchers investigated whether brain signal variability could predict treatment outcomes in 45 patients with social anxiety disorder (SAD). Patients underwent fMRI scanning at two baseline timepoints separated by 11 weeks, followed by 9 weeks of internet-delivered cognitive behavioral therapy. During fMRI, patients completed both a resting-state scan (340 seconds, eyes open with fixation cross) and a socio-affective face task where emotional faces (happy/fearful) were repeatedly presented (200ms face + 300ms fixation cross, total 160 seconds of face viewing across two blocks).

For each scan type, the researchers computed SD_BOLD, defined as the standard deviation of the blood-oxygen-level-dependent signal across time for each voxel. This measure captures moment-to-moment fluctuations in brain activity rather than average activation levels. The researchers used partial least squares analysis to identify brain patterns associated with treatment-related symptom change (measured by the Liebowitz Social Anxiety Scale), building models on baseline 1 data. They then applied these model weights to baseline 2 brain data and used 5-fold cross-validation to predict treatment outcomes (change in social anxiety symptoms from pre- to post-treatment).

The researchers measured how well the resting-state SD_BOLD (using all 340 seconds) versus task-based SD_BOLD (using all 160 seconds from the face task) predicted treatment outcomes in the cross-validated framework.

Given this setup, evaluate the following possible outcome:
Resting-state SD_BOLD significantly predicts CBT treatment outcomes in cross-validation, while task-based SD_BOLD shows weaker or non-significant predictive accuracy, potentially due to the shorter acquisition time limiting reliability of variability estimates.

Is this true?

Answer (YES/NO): NO